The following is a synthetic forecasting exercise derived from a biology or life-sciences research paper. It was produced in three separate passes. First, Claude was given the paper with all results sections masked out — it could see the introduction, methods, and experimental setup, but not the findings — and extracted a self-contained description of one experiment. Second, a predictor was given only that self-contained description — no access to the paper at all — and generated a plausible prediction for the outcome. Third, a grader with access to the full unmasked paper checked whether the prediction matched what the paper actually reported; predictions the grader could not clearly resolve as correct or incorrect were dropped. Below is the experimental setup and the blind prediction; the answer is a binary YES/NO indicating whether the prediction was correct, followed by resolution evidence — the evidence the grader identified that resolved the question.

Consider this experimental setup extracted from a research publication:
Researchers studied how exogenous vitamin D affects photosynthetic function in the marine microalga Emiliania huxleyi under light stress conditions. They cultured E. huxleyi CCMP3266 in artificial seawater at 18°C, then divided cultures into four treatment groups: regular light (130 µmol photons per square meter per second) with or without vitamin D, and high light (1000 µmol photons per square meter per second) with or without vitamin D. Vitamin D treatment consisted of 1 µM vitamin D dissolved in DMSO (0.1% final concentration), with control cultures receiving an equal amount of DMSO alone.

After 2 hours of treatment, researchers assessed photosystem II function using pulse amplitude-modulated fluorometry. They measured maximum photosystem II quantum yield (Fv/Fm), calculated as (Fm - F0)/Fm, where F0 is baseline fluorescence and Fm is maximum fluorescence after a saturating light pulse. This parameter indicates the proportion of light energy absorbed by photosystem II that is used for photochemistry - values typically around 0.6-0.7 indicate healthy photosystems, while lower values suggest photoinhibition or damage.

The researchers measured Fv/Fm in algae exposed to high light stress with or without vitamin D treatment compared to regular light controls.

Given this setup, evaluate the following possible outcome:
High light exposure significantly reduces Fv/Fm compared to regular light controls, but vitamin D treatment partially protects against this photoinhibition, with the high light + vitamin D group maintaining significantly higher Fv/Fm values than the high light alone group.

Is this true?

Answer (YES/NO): YES